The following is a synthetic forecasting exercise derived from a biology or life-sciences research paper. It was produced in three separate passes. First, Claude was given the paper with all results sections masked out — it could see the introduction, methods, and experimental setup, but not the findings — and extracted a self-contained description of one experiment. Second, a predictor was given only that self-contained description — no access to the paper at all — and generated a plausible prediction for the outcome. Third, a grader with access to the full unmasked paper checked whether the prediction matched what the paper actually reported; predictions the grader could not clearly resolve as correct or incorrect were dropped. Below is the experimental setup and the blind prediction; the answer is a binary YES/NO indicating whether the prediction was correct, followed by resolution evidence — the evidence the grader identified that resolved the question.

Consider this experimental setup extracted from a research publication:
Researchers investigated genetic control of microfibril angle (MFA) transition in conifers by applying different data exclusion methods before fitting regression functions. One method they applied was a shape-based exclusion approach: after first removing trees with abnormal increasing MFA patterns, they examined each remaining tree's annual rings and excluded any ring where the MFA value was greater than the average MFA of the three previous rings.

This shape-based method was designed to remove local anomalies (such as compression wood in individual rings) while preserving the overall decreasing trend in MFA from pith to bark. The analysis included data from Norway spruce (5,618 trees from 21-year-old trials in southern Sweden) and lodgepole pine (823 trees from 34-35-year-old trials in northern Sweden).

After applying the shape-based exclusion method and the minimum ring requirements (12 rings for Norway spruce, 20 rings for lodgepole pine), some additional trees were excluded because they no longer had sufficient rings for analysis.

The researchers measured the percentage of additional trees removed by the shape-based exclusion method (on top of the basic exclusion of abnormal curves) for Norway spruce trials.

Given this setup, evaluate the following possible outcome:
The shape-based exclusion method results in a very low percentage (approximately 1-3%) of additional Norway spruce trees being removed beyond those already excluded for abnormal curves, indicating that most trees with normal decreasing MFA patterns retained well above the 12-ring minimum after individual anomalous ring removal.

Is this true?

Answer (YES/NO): NO